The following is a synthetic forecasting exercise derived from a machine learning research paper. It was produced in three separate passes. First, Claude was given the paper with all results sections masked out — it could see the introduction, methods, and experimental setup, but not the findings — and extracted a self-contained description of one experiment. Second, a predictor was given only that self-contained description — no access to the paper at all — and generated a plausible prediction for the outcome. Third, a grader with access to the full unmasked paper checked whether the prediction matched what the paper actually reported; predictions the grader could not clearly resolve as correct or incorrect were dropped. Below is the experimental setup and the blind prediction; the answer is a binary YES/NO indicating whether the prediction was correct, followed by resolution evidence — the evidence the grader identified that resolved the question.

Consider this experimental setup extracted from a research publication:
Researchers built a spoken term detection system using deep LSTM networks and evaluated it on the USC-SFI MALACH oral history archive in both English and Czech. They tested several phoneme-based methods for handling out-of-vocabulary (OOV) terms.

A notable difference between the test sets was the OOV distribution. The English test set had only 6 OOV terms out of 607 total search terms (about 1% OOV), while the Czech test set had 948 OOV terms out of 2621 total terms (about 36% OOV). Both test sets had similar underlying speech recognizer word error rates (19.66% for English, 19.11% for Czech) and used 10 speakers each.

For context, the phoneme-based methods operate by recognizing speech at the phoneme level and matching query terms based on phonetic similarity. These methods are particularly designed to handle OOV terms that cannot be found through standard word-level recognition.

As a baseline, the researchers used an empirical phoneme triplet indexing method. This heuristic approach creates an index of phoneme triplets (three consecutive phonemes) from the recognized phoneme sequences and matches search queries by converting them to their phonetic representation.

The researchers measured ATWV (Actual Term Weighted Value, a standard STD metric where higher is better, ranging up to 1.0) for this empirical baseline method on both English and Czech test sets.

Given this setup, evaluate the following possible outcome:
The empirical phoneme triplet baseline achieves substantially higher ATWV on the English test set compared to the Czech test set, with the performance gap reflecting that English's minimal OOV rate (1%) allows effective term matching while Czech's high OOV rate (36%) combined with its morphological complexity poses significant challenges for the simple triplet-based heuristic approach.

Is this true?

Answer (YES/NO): NO